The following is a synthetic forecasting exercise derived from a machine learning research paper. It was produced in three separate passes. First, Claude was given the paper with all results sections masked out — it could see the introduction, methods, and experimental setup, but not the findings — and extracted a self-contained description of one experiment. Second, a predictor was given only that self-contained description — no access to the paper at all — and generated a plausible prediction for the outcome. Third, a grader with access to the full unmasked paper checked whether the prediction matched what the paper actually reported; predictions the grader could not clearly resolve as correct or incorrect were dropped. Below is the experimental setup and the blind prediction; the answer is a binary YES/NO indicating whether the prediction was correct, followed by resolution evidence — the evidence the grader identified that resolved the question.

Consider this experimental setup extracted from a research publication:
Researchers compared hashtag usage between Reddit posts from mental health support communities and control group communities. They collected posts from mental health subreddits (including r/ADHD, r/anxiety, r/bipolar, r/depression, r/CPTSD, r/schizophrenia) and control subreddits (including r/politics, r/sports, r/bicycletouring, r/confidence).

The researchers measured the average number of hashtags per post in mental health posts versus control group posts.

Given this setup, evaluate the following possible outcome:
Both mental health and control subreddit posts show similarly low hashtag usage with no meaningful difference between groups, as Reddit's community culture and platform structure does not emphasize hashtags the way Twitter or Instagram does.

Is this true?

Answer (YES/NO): NO